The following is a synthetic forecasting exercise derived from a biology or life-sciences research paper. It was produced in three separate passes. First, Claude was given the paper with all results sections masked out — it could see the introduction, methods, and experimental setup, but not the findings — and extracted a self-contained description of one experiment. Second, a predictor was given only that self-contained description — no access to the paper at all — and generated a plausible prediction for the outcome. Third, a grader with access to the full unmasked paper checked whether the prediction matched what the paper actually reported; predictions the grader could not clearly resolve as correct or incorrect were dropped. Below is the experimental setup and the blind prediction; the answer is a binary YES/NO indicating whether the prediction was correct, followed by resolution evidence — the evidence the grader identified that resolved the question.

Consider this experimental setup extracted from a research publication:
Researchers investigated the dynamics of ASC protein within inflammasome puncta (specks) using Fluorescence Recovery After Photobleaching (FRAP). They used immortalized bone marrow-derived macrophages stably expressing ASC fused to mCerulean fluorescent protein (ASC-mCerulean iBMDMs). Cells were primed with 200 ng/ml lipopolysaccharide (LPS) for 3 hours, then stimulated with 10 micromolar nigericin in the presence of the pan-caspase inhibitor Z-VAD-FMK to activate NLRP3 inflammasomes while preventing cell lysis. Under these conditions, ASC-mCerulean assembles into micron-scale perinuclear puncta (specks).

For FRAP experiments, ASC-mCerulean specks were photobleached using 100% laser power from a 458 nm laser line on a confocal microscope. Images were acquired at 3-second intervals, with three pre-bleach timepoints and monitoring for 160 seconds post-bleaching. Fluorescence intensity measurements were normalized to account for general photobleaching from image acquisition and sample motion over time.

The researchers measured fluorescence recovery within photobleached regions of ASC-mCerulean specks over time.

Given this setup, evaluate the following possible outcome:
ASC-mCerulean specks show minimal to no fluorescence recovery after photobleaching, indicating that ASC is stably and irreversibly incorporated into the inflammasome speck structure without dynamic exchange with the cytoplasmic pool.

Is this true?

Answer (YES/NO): YES